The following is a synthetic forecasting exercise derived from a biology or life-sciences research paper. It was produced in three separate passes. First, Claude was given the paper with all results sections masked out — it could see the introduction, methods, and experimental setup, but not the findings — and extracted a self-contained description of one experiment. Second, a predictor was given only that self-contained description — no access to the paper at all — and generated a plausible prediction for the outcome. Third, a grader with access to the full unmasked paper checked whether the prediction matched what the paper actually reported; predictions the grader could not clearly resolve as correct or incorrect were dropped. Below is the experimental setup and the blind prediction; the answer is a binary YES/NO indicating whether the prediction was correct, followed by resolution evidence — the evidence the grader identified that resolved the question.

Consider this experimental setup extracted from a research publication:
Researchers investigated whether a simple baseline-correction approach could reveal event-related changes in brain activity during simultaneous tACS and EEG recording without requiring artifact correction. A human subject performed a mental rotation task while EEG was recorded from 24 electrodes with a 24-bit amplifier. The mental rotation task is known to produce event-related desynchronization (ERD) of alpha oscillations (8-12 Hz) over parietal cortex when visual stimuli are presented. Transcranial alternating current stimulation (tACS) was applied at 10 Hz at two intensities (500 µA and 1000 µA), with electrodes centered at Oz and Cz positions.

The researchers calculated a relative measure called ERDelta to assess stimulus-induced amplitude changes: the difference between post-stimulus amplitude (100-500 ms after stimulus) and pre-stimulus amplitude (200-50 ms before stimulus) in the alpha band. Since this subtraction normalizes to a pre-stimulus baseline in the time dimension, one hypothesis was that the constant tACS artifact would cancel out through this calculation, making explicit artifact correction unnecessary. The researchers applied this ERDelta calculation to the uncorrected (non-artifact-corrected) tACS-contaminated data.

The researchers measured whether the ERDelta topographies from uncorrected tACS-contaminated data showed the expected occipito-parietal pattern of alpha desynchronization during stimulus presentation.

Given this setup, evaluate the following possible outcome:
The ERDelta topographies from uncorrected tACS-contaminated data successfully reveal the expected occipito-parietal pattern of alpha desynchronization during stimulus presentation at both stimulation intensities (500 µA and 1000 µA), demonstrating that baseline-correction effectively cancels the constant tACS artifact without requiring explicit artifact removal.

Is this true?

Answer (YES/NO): NO